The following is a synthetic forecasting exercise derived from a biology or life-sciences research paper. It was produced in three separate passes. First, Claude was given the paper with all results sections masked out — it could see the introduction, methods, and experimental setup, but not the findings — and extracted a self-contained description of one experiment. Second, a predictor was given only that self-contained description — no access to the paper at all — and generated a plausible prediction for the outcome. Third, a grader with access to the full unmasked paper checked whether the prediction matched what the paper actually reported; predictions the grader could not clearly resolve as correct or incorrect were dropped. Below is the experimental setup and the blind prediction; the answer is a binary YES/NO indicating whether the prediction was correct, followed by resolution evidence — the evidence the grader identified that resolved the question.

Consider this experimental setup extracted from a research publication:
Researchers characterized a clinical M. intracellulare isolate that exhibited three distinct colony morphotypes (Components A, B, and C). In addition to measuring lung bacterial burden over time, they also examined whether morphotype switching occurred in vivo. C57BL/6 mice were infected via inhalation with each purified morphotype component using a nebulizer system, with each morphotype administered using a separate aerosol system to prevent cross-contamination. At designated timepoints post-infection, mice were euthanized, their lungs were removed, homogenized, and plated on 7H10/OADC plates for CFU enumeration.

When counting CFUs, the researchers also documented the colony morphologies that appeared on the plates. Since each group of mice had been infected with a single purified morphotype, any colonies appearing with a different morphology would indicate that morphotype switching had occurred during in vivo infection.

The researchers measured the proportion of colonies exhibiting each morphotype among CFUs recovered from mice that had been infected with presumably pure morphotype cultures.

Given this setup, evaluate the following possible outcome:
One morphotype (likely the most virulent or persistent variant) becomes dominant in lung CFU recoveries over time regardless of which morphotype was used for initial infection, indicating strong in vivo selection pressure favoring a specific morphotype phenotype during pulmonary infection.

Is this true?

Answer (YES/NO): NO